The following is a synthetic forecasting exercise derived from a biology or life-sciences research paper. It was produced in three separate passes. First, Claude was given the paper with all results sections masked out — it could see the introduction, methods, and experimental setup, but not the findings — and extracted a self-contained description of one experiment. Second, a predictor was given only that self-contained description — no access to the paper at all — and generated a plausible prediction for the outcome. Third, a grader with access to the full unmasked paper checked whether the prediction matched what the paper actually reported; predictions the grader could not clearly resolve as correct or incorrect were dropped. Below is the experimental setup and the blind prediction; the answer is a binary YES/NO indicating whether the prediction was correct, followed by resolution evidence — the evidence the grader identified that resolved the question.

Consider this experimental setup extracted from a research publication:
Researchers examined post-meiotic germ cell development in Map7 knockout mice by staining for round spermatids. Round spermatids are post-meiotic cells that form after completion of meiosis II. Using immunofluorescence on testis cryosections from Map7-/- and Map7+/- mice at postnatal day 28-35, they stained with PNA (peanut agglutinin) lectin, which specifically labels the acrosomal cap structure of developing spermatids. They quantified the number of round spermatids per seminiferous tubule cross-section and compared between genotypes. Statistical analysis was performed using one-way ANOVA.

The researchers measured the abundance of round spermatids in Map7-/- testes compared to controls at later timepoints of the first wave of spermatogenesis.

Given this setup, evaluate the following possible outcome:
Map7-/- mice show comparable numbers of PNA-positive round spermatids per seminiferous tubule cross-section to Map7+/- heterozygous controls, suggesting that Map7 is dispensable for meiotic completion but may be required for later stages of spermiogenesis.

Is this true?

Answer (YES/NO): NO